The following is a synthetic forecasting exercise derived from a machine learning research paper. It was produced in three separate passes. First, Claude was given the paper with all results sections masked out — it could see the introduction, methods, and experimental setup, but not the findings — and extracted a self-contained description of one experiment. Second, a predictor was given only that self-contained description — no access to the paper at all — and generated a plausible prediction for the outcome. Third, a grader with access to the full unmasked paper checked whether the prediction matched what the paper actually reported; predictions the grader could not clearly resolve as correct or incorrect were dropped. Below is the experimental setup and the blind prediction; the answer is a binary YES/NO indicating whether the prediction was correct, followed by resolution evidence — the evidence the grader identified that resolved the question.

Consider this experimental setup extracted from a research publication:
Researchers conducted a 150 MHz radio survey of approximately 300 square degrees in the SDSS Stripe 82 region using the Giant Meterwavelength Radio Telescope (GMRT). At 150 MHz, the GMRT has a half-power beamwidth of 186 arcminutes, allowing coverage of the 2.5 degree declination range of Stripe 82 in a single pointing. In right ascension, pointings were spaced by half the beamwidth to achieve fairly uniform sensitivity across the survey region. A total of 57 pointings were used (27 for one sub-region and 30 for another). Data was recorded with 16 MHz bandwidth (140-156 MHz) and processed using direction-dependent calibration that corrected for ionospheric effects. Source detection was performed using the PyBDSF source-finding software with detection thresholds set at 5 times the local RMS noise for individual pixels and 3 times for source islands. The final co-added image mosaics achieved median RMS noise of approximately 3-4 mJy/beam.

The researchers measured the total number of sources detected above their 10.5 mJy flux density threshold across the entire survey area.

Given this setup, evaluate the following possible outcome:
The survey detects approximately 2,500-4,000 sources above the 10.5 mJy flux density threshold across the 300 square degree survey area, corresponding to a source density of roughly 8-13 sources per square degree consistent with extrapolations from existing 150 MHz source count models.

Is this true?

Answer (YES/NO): NO